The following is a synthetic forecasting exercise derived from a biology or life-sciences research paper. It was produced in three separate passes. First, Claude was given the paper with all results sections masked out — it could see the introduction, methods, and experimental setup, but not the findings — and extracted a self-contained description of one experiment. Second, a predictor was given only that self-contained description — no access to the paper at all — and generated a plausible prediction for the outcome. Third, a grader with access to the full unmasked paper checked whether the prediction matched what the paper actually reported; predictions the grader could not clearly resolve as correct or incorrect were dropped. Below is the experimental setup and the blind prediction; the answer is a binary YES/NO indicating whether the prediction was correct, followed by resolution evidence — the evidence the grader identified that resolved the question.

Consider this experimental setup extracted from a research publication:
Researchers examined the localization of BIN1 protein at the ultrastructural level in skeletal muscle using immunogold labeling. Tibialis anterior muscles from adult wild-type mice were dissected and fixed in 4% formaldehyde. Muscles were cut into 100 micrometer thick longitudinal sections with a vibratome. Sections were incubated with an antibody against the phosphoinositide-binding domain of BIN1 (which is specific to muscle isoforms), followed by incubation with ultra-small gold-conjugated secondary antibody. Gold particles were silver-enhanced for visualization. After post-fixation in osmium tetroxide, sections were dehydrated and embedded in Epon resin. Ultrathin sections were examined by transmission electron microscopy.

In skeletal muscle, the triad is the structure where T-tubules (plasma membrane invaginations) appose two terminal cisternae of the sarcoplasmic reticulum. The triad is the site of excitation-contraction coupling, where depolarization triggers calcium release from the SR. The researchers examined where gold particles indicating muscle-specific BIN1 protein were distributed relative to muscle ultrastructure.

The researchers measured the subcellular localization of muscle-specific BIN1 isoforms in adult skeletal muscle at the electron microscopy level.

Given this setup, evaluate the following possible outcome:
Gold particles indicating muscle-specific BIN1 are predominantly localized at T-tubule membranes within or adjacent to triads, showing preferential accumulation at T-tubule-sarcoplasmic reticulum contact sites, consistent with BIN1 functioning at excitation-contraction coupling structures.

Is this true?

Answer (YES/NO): YES